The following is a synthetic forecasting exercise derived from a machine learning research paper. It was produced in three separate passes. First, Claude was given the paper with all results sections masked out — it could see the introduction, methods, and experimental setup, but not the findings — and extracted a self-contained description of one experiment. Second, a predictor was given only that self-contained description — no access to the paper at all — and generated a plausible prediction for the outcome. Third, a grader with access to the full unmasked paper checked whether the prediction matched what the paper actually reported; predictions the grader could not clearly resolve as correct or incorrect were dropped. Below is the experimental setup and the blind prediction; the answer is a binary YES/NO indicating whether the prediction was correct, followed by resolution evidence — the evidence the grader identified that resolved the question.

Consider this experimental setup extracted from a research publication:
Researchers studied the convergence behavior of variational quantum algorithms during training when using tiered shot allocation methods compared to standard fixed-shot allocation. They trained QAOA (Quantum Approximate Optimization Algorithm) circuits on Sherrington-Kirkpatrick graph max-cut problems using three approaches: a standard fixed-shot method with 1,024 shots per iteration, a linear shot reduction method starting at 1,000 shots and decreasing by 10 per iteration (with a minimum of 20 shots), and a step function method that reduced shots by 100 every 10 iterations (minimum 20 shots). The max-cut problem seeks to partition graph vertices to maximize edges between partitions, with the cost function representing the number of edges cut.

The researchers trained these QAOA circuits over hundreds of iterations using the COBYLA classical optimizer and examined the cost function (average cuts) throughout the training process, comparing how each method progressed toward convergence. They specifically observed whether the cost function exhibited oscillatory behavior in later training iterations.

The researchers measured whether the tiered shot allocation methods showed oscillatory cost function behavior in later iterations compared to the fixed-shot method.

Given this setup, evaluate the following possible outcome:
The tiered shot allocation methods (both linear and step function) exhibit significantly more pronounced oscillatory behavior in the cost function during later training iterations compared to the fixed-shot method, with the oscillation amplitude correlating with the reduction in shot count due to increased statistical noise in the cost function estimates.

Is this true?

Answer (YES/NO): YES